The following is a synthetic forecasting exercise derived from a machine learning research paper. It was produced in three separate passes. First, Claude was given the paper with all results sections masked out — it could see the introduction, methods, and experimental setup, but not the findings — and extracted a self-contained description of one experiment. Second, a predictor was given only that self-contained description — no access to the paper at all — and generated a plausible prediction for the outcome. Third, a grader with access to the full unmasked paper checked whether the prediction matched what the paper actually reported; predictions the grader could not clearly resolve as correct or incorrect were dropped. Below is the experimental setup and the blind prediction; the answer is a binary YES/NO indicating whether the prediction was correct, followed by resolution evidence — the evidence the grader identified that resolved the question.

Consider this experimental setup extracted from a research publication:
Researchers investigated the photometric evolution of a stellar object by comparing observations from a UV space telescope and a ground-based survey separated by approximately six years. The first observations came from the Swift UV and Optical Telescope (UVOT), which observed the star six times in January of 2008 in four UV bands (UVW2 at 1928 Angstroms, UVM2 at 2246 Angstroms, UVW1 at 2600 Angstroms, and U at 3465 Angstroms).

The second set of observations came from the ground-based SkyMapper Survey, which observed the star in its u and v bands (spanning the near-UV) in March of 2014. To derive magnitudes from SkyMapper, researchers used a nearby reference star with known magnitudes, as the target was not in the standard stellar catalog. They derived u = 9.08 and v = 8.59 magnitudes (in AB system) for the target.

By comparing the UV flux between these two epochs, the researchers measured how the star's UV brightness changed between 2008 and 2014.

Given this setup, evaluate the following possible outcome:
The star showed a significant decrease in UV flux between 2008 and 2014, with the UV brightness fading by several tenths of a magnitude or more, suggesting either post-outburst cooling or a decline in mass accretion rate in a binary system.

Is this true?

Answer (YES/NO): NO